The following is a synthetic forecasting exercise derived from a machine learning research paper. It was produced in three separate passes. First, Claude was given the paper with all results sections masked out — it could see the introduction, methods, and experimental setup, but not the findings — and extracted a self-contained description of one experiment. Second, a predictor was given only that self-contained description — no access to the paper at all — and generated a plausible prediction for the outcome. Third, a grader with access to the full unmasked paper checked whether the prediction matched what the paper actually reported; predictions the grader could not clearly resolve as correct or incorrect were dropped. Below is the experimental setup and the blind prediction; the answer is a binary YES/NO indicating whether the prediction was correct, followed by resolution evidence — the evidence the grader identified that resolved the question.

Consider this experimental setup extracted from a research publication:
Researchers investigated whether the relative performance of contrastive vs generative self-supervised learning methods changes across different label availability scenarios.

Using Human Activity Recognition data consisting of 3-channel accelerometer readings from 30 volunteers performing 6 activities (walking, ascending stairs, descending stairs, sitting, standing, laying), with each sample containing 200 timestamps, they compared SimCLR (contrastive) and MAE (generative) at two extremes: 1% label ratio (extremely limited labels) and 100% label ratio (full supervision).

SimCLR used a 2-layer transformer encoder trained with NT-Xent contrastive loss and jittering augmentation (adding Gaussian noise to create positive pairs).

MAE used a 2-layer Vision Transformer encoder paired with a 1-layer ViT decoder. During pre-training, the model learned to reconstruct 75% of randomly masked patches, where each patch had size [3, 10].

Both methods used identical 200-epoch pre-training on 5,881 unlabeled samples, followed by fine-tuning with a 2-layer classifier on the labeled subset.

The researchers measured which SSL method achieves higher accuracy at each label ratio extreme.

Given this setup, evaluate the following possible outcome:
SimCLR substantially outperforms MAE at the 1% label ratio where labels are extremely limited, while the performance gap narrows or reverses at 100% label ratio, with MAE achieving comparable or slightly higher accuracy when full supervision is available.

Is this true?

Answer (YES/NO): NO